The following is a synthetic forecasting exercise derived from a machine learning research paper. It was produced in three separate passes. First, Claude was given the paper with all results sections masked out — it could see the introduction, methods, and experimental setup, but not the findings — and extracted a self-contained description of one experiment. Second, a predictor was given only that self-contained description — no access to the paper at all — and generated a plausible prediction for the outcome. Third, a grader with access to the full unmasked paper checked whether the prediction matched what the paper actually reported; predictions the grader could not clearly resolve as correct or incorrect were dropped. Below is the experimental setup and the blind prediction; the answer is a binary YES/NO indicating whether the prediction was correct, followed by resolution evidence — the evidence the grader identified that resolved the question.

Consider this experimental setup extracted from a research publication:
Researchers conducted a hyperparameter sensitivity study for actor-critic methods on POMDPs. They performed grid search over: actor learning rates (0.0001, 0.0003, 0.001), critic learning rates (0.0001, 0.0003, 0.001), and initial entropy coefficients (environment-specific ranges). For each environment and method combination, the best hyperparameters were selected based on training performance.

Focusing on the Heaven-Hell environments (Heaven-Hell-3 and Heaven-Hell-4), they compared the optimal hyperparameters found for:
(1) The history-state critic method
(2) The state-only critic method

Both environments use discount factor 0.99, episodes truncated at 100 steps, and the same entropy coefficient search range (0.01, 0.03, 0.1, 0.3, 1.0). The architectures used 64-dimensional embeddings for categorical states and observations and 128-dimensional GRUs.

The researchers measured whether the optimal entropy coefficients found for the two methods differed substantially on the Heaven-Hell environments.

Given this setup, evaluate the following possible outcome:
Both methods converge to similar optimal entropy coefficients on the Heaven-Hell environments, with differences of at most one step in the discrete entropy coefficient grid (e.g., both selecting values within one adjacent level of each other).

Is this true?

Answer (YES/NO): NO